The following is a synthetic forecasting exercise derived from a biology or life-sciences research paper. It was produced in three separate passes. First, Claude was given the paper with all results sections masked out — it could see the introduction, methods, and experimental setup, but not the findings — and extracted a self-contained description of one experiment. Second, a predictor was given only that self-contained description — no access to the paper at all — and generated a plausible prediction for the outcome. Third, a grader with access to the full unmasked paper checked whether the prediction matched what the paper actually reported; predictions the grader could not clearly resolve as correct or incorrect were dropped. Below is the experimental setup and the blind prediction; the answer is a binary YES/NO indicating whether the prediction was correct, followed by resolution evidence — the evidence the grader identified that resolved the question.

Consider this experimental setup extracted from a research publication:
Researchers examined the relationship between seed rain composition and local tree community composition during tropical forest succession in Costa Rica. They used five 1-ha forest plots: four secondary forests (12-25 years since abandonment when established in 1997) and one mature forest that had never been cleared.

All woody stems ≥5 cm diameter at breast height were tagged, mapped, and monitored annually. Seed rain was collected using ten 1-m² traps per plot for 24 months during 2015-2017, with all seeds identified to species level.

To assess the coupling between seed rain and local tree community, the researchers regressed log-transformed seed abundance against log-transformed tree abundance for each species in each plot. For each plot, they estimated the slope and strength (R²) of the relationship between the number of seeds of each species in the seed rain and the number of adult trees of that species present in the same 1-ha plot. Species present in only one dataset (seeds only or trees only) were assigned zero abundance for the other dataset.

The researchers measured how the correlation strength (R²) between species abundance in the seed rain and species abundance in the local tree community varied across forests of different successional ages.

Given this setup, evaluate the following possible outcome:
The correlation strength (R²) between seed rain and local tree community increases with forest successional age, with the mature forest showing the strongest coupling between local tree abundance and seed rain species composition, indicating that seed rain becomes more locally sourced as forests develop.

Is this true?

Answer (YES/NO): YES